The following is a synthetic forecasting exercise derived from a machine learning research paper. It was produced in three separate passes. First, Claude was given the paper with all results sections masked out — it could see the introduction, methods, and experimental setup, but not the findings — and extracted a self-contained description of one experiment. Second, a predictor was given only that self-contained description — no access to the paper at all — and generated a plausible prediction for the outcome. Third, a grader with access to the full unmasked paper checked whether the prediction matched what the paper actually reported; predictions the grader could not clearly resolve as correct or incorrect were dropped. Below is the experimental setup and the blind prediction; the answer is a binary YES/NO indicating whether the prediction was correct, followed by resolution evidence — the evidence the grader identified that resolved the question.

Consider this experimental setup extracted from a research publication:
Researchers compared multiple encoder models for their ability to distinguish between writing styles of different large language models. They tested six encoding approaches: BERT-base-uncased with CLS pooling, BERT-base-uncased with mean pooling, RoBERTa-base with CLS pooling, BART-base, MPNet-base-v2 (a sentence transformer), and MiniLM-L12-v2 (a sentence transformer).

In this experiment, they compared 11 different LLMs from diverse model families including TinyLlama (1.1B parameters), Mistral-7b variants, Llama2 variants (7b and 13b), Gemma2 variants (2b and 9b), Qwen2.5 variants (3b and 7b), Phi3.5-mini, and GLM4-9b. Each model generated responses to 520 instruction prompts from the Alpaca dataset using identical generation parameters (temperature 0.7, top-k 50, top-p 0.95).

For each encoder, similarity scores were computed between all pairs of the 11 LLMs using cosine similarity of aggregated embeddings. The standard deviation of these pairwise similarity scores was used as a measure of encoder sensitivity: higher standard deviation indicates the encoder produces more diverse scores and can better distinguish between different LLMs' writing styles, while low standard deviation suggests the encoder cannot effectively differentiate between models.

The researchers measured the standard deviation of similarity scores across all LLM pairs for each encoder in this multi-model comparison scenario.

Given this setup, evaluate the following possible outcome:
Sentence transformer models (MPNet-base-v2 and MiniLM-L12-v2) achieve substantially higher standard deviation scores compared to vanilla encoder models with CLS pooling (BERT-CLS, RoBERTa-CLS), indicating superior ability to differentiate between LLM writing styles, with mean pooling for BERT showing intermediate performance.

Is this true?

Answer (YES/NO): NO